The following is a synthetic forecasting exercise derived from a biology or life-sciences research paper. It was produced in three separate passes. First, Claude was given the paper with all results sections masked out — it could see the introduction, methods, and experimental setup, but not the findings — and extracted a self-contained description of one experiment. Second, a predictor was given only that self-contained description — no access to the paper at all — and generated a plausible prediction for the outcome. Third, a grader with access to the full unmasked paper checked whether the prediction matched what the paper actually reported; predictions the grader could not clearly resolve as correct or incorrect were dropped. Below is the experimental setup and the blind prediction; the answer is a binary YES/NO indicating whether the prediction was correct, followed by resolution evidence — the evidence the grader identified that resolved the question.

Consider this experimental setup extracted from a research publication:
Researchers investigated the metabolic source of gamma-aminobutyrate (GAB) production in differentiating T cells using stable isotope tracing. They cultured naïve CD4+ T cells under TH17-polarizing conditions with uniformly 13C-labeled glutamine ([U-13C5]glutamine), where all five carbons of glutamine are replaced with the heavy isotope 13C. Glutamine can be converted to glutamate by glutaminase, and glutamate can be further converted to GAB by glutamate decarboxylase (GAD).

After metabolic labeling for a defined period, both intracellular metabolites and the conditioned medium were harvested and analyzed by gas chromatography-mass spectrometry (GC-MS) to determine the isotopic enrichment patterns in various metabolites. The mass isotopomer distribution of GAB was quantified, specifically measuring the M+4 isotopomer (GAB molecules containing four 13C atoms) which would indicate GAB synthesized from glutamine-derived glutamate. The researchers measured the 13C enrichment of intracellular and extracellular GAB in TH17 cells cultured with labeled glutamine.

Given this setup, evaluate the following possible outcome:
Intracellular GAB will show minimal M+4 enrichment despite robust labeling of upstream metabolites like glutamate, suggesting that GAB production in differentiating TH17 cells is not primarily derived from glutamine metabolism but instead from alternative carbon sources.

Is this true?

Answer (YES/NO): NO